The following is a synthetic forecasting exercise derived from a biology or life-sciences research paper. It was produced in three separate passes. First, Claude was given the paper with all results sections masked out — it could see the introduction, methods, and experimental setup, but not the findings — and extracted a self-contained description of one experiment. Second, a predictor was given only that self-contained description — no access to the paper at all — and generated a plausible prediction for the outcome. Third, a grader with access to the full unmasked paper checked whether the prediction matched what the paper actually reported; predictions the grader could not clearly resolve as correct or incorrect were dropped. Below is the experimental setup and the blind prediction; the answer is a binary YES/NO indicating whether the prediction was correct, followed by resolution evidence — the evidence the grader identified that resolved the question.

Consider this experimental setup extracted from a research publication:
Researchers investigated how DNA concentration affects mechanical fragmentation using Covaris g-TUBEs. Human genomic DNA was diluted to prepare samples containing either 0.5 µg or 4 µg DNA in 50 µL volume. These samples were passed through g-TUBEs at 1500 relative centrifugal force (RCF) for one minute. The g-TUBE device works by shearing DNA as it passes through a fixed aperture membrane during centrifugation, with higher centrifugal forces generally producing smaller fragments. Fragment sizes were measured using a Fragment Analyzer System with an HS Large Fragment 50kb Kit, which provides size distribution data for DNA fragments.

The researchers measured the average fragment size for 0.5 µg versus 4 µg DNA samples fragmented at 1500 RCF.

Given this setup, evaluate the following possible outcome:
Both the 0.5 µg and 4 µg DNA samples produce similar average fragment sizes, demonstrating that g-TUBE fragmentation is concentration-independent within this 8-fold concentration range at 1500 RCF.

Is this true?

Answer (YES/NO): NO